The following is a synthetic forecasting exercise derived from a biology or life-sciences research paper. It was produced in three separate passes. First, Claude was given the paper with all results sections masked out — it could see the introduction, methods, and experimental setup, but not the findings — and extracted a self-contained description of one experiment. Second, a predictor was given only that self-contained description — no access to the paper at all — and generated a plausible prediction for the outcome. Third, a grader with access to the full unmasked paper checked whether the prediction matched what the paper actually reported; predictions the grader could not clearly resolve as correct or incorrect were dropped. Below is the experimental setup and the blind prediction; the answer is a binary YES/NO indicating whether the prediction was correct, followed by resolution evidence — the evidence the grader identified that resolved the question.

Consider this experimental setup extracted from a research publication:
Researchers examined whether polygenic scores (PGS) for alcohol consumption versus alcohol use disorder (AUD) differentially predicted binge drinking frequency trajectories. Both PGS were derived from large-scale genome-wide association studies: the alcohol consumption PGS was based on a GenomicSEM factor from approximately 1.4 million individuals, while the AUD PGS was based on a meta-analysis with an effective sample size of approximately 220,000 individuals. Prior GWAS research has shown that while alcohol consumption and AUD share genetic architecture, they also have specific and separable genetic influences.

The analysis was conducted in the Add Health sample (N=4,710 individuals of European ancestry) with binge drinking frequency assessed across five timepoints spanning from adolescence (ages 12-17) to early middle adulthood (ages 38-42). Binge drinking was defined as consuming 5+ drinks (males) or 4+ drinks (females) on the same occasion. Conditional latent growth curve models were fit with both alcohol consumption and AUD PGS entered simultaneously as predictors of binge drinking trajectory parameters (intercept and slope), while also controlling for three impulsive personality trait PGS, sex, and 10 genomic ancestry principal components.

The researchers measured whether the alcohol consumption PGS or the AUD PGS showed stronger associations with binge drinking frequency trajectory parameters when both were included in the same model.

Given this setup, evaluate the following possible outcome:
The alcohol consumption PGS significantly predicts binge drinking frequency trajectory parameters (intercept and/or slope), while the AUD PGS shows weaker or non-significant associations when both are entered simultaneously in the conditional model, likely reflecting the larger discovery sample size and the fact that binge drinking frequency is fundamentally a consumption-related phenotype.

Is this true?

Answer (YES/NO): YES